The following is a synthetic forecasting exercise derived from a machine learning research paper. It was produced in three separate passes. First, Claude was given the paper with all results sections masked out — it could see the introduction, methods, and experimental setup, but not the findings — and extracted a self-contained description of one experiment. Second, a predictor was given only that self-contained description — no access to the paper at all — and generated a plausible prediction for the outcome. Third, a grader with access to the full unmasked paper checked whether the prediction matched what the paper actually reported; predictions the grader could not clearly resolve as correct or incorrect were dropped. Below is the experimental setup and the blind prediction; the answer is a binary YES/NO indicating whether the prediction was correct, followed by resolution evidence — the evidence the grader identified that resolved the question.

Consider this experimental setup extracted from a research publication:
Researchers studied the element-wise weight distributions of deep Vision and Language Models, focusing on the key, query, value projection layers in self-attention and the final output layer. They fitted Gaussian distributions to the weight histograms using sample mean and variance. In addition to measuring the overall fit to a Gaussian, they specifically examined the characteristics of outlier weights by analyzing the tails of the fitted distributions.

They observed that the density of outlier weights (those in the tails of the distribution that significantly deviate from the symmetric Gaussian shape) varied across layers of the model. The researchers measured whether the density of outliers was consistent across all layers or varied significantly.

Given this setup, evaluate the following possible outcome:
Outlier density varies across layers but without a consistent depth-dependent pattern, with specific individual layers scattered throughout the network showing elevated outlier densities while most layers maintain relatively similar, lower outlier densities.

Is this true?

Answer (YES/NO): NO